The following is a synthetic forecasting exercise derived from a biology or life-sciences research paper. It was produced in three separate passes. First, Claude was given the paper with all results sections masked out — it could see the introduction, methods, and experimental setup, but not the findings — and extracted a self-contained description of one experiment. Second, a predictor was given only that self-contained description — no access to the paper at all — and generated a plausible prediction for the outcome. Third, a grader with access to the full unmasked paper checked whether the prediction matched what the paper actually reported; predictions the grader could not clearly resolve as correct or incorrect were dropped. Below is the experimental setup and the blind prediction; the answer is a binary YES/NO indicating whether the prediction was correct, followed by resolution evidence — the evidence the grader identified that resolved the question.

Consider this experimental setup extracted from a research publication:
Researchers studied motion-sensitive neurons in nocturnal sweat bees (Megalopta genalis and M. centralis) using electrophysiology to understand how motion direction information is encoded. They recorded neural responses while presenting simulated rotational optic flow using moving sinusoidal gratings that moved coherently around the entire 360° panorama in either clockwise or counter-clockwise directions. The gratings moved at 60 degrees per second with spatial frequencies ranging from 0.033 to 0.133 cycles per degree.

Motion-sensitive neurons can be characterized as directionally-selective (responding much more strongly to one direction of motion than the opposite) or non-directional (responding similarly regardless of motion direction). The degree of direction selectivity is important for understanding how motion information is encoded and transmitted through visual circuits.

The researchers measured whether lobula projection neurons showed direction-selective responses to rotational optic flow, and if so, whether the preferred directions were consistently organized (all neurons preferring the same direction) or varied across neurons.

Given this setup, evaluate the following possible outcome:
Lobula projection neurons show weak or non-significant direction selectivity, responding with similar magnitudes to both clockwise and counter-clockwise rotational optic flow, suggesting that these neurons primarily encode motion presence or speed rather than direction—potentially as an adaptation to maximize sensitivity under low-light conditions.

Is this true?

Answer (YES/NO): NO